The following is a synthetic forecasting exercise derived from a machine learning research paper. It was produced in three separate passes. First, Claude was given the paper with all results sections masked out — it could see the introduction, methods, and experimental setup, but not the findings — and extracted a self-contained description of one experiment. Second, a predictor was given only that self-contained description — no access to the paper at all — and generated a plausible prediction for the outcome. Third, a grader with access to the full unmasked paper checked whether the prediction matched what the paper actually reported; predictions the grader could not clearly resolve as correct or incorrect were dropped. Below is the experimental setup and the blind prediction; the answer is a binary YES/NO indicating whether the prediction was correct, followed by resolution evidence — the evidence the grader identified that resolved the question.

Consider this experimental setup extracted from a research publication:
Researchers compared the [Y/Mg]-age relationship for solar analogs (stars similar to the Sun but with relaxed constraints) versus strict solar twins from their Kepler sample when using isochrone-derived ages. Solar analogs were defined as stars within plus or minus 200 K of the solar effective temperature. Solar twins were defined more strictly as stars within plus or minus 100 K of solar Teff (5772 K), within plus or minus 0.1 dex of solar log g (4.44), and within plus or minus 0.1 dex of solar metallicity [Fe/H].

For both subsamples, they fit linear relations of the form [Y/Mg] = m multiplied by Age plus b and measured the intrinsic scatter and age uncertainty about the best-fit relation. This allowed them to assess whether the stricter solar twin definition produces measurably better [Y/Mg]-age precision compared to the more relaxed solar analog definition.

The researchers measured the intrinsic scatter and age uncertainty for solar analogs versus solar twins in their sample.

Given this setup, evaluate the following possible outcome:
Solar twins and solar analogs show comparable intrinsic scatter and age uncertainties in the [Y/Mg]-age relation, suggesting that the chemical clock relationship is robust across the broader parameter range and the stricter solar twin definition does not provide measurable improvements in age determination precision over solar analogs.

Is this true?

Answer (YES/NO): NO